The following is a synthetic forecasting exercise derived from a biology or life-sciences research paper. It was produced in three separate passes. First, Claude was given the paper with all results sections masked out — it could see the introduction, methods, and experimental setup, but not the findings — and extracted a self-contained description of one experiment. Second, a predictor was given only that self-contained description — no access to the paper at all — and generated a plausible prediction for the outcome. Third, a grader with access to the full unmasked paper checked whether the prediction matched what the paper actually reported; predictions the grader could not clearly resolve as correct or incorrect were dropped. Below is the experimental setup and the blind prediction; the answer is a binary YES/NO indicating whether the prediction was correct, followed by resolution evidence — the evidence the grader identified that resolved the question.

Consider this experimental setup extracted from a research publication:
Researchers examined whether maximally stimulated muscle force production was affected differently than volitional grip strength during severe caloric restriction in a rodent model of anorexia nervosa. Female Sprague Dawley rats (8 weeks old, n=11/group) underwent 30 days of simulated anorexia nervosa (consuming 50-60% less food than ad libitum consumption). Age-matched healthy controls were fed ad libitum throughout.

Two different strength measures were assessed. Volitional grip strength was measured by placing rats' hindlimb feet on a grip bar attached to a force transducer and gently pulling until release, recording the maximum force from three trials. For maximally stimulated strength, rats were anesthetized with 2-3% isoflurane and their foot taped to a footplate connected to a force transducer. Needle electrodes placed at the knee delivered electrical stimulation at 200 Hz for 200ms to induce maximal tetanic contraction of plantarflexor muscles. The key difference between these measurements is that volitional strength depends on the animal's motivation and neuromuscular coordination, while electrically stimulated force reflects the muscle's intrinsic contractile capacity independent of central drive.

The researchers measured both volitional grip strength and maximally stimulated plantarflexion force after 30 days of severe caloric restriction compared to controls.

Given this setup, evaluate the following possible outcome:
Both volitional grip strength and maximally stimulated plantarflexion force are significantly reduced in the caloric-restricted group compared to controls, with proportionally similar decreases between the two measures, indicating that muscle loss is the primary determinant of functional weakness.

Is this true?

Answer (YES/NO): YES